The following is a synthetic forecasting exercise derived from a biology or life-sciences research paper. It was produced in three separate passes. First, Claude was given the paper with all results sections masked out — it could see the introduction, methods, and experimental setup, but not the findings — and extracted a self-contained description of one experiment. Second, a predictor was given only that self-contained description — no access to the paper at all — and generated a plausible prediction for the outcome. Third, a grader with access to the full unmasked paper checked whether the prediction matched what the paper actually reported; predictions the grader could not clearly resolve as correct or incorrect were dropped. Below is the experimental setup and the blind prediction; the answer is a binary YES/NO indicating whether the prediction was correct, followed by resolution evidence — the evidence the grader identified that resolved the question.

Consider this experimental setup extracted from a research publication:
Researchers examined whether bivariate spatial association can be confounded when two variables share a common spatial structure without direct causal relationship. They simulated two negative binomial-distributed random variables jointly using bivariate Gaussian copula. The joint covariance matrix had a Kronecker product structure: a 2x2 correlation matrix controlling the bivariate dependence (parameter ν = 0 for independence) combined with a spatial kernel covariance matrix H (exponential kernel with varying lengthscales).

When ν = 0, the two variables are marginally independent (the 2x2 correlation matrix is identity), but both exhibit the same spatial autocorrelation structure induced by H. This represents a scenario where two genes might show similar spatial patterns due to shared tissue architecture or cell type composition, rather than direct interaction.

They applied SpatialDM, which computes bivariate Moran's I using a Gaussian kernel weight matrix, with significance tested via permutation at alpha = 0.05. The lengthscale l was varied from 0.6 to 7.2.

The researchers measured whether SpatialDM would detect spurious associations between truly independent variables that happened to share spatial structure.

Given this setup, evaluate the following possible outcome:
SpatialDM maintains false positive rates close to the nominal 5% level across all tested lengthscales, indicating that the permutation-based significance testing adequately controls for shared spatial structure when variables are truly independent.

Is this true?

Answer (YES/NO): NO